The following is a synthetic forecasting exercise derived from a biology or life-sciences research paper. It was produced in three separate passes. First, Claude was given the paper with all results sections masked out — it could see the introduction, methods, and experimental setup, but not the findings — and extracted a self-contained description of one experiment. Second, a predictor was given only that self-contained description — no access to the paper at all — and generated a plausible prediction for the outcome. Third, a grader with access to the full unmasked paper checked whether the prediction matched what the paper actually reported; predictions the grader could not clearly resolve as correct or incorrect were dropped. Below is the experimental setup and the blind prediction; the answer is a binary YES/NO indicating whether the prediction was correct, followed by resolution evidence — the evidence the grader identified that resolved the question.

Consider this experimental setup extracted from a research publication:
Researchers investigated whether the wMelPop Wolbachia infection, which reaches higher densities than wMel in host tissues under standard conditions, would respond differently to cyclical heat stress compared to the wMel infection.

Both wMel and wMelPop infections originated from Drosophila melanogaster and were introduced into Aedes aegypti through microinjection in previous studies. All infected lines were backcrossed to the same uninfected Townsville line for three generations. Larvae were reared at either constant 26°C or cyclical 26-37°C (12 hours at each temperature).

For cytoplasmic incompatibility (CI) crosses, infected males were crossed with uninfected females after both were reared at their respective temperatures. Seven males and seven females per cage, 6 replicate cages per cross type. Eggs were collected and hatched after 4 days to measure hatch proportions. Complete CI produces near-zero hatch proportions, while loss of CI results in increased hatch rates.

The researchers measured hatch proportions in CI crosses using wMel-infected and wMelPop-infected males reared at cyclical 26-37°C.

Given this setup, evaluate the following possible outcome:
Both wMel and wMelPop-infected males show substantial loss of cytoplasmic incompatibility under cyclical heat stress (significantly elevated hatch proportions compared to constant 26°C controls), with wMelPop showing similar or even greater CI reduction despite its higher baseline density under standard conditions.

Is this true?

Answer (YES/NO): YES